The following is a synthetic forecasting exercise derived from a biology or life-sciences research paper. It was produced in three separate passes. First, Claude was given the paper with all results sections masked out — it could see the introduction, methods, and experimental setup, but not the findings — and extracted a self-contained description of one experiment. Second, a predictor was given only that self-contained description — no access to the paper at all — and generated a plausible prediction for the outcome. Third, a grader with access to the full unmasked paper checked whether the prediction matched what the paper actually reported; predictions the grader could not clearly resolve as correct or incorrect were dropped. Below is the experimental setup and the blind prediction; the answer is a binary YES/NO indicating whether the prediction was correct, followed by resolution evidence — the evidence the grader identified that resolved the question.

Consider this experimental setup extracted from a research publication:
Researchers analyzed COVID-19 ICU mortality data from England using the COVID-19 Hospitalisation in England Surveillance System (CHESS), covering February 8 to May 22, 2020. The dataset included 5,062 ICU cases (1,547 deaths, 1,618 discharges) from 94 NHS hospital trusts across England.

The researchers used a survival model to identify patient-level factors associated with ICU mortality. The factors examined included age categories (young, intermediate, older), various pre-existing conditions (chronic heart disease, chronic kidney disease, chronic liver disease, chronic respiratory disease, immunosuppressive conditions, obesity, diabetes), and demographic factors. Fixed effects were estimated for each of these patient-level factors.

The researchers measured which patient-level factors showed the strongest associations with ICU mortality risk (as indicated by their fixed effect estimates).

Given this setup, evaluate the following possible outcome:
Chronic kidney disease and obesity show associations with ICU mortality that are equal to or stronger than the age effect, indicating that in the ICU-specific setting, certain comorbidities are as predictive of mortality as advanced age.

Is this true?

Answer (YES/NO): NO